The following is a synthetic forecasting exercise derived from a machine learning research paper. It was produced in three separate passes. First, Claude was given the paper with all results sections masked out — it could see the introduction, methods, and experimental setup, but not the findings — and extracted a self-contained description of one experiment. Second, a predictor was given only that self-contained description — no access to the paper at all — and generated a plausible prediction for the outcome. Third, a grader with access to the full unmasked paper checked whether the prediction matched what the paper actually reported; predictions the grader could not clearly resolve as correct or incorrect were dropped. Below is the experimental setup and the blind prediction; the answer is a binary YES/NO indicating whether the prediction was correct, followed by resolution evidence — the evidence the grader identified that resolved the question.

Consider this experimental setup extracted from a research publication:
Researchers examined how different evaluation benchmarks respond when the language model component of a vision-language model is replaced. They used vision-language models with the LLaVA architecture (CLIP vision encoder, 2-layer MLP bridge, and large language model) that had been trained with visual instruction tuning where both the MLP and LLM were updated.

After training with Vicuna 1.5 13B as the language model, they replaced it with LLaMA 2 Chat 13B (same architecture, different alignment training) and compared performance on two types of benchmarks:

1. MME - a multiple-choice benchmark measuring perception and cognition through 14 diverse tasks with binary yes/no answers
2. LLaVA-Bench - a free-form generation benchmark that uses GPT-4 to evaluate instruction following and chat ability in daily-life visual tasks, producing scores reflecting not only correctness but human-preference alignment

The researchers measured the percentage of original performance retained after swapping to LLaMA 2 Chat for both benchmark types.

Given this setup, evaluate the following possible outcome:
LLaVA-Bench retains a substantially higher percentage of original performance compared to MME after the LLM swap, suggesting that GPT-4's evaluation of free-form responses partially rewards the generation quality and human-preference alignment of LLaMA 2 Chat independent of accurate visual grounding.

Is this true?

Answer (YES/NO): YES